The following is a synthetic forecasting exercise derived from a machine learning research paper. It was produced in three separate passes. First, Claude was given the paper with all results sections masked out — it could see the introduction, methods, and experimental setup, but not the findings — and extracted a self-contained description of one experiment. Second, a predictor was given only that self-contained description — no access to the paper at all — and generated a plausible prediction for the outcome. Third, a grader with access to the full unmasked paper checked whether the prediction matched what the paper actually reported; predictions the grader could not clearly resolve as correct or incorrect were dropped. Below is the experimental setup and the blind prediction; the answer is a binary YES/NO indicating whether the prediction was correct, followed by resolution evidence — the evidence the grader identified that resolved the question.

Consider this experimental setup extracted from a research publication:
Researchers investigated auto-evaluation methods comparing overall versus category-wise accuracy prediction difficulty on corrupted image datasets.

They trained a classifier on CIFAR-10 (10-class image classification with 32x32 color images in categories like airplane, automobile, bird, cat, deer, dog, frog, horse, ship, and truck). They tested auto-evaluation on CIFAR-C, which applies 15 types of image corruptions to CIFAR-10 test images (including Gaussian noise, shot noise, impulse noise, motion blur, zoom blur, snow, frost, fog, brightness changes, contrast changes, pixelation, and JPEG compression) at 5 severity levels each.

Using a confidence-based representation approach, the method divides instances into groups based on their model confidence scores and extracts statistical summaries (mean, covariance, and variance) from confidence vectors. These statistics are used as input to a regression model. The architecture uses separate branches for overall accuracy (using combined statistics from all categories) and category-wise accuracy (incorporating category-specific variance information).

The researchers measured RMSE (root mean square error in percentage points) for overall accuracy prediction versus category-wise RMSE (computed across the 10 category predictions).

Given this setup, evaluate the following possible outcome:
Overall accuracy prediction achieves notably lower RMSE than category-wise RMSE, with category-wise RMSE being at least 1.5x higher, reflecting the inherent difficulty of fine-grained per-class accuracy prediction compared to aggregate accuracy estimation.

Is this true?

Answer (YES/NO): YES